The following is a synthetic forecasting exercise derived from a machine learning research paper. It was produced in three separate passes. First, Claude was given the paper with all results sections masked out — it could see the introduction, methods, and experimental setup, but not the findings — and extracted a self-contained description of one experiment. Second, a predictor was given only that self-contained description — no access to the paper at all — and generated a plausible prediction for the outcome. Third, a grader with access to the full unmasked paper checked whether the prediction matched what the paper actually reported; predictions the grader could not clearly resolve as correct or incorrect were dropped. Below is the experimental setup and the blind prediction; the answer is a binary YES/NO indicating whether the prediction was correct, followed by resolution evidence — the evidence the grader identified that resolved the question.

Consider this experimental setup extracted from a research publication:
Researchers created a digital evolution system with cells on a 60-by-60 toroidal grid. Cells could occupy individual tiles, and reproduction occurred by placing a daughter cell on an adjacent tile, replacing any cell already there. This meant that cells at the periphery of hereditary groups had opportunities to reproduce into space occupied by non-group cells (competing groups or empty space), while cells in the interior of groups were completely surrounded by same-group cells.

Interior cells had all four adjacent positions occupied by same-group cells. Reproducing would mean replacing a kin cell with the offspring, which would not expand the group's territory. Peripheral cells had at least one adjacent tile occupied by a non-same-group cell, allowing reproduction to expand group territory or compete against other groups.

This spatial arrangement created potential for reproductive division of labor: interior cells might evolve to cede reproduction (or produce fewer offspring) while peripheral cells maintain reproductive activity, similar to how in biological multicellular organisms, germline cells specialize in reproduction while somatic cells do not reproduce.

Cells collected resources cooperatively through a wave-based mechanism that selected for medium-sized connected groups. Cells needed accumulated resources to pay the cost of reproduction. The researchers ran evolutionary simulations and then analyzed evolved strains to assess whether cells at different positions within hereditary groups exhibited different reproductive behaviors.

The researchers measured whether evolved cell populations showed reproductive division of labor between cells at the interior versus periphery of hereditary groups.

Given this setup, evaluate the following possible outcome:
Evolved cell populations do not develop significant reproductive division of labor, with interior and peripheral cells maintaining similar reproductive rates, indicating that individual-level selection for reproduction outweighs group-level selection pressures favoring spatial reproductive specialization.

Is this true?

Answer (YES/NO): NO